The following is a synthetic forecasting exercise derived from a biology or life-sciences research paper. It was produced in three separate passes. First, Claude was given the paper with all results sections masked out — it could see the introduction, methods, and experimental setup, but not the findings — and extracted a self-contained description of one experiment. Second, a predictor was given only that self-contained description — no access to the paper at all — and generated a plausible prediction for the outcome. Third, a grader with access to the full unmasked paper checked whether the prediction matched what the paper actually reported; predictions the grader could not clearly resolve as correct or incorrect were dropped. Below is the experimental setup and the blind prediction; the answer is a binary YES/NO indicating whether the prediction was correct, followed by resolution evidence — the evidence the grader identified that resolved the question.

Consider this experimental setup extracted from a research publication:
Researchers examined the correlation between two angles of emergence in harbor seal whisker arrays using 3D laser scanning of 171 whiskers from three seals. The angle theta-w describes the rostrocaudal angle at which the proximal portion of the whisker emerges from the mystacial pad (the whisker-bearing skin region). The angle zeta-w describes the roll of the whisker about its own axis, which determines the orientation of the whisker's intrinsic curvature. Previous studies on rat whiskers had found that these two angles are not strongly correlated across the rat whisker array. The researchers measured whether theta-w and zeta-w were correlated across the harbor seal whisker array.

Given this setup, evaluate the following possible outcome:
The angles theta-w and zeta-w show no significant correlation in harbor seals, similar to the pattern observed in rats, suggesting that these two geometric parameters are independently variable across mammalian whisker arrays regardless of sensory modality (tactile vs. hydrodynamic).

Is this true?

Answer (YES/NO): NO